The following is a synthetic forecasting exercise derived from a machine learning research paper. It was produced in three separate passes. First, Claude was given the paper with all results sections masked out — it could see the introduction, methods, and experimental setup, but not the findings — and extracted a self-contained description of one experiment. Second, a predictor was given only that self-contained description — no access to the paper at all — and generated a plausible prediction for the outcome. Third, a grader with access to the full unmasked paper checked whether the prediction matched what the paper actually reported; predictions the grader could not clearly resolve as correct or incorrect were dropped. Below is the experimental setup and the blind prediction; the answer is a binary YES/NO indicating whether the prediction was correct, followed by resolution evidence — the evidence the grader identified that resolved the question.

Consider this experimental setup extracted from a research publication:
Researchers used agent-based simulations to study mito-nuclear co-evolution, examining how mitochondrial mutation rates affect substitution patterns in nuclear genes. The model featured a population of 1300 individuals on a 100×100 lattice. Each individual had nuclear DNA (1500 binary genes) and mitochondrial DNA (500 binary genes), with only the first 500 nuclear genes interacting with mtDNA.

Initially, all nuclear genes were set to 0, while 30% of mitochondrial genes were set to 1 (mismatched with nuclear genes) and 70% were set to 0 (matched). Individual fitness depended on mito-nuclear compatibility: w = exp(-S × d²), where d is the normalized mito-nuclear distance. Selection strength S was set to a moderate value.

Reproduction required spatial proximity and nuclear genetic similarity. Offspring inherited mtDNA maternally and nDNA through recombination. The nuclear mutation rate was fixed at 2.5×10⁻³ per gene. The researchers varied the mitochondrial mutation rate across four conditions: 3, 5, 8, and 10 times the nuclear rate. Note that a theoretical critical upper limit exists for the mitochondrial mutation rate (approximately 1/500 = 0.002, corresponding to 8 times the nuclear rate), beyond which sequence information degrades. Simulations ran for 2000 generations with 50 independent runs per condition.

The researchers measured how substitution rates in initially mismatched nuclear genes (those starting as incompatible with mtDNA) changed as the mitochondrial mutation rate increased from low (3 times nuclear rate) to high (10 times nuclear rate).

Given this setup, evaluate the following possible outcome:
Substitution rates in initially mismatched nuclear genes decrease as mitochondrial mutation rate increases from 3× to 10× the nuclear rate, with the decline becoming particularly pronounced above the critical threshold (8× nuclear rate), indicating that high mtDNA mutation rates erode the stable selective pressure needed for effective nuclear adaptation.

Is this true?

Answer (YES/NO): NO